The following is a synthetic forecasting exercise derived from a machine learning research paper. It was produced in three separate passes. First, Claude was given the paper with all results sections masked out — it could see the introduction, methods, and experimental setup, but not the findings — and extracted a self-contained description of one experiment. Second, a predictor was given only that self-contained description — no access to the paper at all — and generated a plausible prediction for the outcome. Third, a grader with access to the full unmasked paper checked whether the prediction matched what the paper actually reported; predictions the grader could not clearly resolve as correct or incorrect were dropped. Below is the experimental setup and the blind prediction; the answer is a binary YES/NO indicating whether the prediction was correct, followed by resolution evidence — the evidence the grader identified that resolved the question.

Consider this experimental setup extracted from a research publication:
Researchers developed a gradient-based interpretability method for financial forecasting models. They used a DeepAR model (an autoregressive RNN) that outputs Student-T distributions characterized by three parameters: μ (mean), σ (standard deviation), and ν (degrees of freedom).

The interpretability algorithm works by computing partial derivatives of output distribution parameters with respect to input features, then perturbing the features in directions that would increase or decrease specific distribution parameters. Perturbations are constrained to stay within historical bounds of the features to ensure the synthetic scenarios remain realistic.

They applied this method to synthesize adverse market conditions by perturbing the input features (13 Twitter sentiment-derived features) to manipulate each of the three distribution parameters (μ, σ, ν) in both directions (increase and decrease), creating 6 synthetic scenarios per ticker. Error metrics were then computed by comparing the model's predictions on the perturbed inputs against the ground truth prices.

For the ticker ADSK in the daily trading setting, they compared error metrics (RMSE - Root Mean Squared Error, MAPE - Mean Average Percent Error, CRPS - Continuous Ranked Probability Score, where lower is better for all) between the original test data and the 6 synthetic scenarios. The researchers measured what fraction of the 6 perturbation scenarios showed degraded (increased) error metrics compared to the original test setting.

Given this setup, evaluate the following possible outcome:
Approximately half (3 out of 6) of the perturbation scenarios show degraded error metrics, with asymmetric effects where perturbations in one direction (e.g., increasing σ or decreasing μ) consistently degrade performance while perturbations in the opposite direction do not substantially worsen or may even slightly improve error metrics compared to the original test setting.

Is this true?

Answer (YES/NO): NO